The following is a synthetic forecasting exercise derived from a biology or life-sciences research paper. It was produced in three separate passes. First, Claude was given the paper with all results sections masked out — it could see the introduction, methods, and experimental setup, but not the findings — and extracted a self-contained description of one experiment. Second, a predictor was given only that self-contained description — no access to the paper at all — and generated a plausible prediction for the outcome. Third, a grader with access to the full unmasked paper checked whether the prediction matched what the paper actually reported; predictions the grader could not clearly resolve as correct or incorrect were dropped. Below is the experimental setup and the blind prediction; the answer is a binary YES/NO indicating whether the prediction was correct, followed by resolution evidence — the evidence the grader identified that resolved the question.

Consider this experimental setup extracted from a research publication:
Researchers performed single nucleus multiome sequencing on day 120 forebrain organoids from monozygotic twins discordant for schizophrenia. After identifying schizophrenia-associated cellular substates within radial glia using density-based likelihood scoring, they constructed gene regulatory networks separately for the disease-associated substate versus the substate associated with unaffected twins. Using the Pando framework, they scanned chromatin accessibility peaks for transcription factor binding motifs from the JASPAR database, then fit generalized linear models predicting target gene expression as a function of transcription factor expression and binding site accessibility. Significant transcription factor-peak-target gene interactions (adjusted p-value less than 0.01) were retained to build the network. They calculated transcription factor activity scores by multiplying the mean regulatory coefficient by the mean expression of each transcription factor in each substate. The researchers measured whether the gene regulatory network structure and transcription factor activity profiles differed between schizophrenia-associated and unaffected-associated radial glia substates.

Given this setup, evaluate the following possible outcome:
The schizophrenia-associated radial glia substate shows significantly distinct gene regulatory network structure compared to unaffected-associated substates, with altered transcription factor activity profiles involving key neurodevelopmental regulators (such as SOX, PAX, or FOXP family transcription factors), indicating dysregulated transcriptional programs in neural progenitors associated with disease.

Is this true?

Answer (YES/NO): NO